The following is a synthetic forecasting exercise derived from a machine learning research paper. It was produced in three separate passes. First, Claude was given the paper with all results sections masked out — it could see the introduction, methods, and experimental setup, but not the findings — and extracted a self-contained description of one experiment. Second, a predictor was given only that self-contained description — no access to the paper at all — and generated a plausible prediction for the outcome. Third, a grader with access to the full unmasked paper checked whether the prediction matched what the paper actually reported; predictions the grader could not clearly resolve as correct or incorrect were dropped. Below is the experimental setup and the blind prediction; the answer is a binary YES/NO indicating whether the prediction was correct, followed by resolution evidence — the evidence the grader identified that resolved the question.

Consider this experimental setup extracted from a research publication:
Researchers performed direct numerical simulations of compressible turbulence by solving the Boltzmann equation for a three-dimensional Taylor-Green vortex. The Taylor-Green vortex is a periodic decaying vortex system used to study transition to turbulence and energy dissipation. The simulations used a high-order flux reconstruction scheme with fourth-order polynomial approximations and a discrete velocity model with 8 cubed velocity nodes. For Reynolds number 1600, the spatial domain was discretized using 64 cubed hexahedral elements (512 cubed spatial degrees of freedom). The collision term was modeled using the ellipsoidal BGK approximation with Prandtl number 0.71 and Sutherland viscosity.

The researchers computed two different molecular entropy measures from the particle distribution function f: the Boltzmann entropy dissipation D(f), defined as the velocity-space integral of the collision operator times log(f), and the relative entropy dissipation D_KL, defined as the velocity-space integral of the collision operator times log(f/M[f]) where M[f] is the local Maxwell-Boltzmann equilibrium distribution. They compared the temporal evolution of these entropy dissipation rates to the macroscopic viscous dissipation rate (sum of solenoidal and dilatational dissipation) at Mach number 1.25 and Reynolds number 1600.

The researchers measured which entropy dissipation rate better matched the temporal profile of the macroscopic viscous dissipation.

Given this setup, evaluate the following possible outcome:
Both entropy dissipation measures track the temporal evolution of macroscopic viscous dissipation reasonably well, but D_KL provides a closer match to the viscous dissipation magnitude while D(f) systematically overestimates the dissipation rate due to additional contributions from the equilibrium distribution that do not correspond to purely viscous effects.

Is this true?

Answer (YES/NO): NO